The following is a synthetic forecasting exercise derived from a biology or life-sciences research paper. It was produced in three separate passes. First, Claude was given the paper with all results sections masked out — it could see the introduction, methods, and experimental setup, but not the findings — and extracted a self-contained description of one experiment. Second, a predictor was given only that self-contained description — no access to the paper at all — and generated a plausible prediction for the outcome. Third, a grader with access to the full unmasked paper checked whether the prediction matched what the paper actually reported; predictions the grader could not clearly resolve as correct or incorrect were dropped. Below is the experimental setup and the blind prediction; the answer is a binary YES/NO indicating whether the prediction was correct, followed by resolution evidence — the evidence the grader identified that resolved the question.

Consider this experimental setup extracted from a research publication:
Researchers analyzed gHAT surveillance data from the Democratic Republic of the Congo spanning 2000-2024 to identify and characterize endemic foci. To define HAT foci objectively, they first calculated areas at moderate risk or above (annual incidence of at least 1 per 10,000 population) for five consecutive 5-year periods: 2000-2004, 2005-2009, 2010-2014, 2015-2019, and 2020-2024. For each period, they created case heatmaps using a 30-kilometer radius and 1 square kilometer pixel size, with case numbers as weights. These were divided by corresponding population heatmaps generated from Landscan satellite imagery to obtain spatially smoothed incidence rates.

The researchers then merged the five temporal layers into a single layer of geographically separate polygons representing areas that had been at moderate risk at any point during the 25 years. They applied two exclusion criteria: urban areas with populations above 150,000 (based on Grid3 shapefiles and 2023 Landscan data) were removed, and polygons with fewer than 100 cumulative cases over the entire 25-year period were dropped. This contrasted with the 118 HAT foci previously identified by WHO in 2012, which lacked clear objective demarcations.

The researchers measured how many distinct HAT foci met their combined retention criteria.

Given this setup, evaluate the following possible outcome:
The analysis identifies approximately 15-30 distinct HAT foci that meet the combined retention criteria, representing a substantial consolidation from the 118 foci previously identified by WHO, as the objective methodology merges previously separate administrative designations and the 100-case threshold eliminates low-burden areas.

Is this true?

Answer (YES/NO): YES